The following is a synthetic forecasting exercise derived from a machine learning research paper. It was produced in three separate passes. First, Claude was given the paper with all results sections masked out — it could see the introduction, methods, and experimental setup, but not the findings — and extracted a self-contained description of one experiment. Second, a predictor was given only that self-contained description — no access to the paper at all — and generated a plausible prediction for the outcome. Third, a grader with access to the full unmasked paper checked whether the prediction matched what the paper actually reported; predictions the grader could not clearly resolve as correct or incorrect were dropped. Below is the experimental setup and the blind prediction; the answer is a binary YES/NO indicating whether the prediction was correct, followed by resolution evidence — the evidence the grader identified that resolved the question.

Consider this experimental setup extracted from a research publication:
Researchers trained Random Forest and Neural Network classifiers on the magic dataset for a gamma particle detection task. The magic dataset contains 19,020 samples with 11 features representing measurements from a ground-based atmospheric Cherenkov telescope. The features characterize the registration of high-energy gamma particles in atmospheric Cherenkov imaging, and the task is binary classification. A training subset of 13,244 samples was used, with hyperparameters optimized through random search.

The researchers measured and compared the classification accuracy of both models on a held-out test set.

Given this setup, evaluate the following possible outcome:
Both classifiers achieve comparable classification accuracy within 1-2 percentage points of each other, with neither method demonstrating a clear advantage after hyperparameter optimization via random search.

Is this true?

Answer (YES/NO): NO